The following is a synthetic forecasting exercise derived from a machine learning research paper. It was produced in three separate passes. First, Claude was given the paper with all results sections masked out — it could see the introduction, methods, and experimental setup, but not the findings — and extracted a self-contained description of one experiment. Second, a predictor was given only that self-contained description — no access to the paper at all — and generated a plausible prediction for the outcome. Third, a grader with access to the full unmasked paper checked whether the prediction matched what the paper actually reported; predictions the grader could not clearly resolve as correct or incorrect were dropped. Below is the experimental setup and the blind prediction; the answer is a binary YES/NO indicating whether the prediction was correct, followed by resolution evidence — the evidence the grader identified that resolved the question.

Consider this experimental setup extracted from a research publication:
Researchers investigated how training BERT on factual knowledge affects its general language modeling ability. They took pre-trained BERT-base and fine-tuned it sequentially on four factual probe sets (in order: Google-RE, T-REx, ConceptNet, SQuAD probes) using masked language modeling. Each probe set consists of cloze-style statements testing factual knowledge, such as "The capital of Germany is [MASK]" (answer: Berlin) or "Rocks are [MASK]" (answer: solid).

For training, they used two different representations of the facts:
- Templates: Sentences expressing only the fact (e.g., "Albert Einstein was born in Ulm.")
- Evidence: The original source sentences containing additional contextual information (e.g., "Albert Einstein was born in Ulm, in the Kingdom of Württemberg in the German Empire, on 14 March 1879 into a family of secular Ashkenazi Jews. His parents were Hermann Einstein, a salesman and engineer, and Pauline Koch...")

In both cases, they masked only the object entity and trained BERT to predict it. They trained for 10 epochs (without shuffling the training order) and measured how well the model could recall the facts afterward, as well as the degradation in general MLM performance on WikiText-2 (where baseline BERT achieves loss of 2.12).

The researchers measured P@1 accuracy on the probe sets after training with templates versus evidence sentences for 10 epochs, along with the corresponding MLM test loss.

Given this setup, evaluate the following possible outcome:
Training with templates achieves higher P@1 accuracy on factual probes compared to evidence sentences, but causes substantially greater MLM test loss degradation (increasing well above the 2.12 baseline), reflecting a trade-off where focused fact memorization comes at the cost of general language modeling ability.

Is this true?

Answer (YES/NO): NO